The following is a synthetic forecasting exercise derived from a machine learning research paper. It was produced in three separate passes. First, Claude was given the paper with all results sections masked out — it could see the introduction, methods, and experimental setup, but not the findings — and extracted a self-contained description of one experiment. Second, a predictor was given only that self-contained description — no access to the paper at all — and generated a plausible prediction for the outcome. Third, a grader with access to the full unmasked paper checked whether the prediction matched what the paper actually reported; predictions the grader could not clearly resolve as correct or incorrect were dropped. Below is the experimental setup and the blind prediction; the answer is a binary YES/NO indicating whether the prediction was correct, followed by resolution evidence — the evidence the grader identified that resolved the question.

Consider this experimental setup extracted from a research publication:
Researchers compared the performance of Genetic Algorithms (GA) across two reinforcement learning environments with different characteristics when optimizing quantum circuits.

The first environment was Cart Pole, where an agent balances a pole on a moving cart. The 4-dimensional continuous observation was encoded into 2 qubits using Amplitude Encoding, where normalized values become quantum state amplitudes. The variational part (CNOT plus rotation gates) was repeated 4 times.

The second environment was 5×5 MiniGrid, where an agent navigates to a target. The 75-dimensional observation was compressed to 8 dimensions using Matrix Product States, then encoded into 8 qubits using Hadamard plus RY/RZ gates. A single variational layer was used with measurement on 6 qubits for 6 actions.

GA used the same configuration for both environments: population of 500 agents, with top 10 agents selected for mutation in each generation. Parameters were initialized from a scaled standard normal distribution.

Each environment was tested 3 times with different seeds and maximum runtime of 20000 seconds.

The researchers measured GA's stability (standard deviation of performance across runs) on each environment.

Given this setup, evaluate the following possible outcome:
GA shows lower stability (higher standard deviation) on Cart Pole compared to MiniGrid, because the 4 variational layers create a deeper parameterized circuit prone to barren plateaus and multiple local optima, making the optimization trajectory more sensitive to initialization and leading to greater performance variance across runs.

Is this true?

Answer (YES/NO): YES